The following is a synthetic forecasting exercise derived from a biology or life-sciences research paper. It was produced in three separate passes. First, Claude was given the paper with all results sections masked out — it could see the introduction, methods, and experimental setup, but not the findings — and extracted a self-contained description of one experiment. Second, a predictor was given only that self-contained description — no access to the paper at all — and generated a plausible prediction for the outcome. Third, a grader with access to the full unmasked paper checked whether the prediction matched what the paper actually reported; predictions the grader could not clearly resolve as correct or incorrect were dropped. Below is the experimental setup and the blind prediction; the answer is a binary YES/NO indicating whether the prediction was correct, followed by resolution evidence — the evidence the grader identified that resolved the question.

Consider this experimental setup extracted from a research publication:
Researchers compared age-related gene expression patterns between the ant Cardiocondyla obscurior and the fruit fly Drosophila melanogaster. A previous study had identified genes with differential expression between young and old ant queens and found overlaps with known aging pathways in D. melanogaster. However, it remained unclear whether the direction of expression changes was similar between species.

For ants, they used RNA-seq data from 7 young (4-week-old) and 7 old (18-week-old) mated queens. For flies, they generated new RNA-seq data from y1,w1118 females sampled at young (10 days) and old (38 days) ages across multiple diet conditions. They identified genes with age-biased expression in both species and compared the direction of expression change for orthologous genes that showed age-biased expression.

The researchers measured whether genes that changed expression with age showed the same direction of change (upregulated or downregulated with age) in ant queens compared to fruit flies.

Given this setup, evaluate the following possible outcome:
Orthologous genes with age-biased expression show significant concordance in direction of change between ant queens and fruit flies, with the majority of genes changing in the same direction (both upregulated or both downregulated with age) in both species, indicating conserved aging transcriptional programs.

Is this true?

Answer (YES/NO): NO